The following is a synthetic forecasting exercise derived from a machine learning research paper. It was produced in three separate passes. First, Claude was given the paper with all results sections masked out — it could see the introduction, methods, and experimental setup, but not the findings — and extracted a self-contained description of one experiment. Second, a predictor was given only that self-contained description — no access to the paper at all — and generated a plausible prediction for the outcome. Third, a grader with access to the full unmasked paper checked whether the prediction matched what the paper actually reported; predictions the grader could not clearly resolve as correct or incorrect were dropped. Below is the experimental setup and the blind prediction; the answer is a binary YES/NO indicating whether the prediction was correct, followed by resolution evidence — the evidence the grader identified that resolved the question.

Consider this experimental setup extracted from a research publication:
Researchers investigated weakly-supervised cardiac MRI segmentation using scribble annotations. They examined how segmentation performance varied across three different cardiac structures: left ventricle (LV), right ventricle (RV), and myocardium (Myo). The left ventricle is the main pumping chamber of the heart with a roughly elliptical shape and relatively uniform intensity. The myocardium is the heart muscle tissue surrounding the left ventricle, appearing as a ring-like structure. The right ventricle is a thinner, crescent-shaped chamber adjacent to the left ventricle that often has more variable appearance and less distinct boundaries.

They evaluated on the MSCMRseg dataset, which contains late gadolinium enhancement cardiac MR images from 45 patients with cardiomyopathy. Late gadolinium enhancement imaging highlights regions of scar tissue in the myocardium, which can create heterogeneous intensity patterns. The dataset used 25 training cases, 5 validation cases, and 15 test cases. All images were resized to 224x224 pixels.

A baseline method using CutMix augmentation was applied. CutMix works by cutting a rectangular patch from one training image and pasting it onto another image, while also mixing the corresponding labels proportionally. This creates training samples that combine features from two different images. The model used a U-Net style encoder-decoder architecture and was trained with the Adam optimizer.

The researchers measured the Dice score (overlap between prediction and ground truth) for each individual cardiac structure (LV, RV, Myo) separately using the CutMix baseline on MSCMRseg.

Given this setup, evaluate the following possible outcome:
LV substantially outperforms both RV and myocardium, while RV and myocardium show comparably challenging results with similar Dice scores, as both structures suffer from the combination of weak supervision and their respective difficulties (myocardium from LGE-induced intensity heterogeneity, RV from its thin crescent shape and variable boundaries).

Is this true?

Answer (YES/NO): NO